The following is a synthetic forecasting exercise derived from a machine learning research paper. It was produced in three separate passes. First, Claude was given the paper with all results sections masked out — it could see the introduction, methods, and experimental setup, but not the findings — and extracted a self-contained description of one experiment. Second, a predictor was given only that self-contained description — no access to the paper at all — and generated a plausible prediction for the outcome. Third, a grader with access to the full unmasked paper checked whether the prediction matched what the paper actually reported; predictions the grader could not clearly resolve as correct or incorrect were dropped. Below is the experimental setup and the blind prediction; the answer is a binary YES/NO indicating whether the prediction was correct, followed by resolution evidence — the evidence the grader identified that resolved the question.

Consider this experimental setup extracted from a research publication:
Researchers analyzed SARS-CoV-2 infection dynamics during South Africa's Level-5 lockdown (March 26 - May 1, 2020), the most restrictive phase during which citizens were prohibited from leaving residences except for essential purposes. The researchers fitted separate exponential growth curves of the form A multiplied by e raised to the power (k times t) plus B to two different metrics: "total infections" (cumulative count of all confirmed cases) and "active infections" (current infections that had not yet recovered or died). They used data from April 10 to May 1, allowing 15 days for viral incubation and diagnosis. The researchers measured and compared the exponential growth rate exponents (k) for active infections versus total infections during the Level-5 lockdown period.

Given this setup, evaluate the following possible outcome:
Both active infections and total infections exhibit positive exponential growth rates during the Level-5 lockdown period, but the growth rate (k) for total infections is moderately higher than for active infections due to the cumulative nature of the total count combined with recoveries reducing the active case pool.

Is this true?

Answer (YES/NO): NO